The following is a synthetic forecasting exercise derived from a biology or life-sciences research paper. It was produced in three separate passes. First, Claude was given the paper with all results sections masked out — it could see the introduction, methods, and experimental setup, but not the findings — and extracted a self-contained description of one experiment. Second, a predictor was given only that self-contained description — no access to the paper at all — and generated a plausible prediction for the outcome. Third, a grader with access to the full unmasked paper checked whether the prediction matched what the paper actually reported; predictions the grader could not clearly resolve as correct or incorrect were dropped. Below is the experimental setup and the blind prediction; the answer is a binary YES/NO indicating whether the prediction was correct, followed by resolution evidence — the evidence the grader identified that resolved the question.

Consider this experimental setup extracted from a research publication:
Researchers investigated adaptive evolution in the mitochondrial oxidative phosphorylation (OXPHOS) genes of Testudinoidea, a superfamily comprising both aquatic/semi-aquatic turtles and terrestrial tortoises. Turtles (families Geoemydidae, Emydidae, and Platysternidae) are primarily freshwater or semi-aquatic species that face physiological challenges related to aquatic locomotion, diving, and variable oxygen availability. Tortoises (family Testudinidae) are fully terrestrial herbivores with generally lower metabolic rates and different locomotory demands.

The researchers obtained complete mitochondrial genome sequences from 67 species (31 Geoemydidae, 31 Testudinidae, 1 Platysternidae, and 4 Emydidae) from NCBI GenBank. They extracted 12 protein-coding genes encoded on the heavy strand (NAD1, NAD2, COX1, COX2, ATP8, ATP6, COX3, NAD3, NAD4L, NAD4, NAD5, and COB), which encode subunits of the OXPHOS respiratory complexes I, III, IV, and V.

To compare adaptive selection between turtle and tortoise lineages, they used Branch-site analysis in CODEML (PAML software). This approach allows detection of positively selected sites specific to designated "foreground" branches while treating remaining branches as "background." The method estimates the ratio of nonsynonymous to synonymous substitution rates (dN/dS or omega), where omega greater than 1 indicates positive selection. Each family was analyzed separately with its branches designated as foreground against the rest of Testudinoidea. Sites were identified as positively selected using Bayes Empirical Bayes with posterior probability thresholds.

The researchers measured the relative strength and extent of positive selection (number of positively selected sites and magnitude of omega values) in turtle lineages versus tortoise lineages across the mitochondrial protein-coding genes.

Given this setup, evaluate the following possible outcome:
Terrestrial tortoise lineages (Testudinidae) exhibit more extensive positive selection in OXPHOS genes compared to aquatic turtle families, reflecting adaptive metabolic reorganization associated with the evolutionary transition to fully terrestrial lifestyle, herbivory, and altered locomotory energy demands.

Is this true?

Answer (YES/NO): NO